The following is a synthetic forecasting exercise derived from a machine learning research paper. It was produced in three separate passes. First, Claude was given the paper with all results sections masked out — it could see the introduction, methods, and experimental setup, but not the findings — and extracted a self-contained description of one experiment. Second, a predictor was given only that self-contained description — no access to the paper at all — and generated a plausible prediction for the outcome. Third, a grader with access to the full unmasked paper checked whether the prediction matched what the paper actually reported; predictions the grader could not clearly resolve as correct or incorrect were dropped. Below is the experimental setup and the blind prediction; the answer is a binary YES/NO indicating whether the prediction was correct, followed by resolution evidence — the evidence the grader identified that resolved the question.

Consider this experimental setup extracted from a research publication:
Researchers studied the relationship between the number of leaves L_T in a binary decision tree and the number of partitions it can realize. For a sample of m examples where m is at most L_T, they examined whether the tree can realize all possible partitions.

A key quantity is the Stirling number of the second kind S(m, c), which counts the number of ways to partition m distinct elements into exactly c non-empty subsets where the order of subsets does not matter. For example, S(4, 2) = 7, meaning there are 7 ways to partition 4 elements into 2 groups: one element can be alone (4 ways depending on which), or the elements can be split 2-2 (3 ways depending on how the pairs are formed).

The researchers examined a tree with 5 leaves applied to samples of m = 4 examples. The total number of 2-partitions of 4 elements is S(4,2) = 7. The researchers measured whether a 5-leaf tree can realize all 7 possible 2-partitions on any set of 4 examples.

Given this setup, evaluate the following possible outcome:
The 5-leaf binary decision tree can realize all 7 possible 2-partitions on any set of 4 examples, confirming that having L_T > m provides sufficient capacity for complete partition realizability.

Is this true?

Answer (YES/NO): YES